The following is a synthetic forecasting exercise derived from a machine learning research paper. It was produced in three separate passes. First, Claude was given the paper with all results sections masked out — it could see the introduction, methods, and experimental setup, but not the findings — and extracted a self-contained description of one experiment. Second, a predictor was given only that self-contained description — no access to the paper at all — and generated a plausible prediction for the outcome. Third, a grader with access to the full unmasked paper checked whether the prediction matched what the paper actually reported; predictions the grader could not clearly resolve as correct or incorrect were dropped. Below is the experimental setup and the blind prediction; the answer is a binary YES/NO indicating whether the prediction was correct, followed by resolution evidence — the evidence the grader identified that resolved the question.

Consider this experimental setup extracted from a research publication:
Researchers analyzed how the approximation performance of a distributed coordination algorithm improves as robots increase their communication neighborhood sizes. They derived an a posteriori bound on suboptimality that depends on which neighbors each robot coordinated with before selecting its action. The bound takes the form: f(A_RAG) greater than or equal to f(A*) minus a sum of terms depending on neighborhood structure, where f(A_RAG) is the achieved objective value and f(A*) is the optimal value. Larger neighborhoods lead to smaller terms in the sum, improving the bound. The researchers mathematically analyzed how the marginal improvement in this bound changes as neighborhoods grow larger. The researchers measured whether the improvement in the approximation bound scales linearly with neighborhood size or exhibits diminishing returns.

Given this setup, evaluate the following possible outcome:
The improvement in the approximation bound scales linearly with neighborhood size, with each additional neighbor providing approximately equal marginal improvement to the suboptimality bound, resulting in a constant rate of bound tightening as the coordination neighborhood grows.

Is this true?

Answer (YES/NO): NO